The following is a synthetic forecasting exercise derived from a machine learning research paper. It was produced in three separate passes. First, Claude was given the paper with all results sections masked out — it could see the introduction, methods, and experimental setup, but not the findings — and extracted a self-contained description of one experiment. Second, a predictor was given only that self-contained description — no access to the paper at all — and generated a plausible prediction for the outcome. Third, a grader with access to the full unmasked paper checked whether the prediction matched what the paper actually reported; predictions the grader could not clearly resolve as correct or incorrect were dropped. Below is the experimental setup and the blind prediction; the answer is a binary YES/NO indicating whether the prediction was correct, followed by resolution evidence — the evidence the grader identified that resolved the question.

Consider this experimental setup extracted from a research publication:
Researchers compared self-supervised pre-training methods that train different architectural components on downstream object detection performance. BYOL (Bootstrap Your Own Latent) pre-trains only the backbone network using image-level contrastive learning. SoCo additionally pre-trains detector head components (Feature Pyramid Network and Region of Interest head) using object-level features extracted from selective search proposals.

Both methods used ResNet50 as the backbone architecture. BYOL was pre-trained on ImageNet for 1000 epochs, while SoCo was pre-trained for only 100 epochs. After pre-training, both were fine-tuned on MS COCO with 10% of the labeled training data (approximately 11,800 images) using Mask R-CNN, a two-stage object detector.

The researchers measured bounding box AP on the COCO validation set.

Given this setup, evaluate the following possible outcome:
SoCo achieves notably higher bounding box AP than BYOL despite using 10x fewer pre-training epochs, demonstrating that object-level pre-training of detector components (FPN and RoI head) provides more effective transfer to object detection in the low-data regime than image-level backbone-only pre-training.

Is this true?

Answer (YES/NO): YES